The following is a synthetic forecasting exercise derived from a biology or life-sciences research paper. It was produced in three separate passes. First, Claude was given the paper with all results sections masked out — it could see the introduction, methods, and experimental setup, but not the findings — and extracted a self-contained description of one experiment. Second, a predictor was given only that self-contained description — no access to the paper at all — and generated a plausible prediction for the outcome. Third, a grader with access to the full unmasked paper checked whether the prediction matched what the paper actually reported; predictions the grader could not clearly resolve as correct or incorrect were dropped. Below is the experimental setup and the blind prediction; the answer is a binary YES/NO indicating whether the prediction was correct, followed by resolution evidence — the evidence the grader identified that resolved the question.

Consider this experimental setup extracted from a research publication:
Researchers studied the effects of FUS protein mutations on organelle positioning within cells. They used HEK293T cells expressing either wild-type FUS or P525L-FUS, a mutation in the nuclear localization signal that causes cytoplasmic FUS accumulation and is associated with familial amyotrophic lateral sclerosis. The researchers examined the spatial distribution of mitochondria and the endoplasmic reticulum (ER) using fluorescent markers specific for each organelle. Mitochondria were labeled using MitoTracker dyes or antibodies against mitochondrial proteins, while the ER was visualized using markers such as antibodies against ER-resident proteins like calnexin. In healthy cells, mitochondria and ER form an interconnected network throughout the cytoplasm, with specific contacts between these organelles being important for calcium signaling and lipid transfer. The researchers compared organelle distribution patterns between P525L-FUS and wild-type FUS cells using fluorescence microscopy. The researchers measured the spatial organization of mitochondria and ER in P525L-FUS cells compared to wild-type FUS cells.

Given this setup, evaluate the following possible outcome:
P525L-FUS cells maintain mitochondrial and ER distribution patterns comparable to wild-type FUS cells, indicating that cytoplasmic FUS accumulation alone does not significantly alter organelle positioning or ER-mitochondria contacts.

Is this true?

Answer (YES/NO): NO